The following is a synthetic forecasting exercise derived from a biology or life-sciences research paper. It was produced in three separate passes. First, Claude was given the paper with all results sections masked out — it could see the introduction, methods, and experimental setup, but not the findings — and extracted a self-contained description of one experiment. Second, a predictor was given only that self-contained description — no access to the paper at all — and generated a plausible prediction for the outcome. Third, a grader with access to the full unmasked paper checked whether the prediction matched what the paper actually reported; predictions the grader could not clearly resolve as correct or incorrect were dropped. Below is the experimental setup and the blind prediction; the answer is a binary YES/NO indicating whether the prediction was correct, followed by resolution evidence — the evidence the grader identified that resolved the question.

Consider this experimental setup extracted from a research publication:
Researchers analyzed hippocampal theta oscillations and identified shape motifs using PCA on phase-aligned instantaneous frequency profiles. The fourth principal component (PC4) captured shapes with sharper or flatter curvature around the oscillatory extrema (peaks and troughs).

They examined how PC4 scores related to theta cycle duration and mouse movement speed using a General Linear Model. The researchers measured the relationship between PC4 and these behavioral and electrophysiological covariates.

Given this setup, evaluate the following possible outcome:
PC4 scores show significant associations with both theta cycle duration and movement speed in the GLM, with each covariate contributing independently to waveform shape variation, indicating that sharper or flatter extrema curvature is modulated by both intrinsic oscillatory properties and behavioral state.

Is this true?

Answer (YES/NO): YES